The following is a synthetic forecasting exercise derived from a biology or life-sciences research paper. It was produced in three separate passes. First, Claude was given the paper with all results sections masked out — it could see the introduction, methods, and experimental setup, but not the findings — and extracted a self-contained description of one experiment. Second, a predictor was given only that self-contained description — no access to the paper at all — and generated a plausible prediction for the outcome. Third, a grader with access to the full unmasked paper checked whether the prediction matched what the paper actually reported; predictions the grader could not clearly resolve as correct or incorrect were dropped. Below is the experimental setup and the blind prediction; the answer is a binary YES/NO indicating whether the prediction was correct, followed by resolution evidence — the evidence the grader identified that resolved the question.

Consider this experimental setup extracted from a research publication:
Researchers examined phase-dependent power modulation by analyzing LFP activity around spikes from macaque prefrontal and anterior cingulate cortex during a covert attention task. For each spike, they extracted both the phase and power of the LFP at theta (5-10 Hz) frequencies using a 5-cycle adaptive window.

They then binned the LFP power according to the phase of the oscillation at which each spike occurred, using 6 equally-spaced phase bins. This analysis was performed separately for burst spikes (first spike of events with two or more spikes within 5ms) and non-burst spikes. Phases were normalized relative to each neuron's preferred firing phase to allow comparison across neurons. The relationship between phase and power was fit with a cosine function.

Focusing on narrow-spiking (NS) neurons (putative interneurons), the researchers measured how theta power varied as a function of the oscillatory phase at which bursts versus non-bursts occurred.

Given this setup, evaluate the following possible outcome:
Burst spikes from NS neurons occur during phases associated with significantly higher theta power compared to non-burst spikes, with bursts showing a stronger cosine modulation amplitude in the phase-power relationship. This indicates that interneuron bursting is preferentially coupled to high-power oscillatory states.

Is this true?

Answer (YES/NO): NO